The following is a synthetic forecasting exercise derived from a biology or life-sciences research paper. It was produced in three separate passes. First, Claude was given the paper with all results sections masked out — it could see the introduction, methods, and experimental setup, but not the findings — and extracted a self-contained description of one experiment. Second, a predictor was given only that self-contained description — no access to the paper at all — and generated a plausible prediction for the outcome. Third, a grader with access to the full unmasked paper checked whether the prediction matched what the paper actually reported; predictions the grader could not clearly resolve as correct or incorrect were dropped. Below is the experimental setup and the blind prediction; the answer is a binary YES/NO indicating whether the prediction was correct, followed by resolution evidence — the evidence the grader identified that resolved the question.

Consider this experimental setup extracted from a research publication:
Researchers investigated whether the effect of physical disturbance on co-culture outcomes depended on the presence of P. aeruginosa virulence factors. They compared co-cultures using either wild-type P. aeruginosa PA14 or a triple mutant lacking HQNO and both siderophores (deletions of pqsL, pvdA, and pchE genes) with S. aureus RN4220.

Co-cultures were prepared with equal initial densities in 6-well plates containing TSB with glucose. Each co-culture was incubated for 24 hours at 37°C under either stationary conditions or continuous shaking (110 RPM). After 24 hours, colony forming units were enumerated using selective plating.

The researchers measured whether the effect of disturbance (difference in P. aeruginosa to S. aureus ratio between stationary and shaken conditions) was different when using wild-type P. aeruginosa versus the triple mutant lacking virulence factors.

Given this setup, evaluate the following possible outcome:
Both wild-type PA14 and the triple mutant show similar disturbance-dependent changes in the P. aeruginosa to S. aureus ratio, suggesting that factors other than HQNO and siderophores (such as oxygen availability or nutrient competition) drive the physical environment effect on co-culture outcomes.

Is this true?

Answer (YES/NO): NO